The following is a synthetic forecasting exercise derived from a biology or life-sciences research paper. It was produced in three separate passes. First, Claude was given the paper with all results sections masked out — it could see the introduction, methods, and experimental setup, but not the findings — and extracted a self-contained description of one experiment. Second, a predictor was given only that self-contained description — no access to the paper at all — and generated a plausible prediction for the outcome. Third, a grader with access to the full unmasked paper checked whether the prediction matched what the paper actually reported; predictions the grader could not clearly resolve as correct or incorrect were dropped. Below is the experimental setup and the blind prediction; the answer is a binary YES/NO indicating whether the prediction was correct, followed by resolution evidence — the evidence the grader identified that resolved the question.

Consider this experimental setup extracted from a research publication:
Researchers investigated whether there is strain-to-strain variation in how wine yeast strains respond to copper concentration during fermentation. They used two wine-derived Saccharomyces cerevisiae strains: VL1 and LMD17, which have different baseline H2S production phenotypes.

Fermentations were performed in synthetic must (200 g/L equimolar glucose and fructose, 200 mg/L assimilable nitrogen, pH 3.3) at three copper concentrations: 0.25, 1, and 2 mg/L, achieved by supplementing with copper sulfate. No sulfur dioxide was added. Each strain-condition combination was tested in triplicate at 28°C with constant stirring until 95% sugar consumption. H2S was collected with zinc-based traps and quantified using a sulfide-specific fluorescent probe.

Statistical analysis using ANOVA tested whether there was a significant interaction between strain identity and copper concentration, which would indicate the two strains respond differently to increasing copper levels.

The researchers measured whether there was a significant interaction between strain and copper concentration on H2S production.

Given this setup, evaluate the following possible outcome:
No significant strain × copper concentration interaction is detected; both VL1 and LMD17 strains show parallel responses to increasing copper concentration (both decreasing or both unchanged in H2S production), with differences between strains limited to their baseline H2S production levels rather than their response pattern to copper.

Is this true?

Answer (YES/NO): NO